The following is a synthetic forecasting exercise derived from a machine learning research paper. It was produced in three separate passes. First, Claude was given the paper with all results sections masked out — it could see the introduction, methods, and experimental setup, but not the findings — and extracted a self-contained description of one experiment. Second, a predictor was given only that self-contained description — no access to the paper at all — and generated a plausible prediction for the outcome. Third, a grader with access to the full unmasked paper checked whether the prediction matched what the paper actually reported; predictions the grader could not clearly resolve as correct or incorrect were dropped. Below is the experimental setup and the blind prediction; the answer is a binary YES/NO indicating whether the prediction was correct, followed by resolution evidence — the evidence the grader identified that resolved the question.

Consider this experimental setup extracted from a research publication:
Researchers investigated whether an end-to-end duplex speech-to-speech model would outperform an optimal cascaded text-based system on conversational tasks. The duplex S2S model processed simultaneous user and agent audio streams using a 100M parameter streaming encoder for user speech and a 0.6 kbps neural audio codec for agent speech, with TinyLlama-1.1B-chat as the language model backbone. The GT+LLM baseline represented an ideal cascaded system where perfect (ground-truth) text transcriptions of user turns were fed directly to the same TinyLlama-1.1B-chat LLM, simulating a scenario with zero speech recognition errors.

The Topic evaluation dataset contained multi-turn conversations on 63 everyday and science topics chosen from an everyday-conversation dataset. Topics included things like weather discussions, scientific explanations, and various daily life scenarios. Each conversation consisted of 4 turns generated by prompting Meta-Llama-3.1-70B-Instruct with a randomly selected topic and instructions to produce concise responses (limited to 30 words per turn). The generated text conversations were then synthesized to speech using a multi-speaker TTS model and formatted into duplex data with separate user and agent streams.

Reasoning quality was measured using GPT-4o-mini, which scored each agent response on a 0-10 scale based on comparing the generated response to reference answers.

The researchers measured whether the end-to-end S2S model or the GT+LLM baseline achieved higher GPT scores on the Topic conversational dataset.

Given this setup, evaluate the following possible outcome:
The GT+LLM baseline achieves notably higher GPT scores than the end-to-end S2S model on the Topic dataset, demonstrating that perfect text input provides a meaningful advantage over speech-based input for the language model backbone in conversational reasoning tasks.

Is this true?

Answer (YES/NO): NO